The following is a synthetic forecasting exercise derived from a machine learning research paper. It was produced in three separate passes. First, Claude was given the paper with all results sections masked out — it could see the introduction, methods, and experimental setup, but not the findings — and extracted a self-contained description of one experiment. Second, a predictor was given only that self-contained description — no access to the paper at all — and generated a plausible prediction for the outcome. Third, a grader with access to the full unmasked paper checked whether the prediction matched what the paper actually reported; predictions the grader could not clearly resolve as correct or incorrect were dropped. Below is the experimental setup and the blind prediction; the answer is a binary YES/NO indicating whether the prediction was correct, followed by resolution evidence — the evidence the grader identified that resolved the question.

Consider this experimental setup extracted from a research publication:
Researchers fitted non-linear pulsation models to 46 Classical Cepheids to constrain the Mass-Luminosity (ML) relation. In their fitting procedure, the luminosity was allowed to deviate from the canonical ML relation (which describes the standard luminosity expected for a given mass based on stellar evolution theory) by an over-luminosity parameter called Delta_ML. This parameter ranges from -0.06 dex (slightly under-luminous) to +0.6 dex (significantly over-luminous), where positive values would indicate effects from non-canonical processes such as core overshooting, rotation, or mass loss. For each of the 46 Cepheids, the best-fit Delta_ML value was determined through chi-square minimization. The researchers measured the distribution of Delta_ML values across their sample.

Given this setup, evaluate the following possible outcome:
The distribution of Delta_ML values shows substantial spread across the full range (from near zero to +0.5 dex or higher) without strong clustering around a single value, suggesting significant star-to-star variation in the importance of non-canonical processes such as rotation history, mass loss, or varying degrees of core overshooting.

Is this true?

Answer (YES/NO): NO